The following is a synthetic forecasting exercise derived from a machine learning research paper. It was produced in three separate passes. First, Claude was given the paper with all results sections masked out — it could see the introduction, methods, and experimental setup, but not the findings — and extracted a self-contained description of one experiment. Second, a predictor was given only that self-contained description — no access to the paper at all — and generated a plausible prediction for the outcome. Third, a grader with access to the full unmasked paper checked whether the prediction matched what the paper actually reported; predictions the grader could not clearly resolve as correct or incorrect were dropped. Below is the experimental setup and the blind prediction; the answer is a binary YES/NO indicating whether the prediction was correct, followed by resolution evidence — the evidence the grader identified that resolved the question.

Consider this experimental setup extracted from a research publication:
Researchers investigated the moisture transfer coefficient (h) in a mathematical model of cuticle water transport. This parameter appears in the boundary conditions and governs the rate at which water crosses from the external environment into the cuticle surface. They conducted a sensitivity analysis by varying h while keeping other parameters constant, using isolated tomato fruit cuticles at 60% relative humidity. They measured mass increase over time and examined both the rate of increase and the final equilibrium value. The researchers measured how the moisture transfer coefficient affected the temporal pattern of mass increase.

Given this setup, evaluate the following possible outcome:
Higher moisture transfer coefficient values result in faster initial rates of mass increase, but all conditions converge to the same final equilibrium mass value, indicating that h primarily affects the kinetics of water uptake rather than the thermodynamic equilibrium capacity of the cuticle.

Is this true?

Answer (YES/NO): YES